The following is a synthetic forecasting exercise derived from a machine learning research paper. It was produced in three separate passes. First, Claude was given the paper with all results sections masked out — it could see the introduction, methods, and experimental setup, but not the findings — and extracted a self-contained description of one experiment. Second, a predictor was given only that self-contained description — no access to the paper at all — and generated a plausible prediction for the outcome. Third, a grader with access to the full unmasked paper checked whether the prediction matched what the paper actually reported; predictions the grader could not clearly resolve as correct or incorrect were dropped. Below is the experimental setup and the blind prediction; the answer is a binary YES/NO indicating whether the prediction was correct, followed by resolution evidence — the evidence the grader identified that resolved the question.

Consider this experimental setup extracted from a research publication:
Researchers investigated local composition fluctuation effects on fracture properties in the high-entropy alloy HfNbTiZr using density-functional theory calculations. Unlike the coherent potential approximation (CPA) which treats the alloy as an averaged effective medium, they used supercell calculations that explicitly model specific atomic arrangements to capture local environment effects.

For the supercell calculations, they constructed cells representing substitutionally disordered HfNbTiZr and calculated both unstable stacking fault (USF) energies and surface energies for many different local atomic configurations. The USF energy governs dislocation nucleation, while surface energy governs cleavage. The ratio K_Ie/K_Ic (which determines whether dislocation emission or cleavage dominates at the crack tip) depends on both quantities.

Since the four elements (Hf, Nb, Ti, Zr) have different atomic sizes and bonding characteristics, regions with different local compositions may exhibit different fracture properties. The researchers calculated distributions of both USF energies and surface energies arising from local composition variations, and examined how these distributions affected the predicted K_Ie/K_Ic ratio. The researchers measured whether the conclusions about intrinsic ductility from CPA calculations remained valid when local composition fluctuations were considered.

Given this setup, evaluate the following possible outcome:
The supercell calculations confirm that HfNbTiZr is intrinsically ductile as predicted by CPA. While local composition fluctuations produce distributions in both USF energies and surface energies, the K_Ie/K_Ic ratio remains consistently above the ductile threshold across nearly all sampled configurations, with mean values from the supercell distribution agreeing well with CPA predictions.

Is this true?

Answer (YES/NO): NO